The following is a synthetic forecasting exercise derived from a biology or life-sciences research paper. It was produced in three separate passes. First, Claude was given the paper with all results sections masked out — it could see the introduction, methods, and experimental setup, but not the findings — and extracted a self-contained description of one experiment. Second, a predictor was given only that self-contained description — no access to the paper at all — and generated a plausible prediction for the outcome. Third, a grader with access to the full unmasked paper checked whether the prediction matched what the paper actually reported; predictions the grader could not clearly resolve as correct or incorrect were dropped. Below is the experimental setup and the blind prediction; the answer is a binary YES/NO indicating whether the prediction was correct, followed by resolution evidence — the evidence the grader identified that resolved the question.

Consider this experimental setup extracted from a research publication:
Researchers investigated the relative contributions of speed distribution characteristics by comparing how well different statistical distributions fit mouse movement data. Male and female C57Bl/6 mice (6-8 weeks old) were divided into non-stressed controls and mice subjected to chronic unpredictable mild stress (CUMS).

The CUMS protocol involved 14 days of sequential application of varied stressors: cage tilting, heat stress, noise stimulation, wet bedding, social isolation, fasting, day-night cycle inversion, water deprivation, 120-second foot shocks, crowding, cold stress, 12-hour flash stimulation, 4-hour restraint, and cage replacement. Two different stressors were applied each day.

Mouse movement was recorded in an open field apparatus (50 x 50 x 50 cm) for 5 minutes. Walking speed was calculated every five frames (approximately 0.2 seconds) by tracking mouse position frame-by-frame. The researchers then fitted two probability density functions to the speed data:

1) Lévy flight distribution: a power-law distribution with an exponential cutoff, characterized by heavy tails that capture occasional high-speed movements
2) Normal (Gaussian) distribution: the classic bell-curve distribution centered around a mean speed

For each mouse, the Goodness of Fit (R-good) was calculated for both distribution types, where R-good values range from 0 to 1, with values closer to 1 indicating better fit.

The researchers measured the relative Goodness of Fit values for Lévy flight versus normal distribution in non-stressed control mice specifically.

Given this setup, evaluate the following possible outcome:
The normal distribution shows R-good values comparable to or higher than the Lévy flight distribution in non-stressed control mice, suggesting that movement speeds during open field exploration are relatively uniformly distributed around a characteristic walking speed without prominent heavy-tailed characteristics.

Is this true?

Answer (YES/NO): YES